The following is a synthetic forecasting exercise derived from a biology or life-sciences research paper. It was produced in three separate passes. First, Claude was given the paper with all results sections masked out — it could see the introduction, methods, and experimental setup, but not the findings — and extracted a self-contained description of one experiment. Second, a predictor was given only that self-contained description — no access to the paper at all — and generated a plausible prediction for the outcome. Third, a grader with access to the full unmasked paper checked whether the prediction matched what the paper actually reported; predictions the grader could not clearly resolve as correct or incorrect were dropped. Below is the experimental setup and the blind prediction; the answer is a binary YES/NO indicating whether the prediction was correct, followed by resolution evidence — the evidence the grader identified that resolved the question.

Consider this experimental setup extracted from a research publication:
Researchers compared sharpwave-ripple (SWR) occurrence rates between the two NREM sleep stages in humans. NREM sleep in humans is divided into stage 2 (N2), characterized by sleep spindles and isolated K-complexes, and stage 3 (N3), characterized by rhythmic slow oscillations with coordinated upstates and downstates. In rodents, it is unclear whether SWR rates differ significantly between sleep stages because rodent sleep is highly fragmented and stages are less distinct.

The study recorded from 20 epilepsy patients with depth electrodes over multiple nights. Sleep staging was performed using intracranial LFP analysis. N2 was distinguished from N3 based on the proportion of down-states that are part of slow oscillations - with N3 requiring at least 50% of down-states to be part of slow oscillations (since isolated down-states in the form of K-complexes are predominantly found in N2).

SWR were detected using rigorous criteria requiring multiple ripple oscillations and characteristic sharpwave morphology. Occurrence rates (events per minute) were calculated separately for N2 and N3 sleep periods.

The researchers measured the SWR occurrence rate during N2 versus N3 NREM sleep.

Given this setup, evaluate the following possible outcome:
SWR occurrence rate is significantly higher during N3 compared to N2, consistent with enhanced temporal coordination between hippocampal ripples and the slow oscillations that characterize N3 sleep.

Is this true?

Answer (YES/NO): YES